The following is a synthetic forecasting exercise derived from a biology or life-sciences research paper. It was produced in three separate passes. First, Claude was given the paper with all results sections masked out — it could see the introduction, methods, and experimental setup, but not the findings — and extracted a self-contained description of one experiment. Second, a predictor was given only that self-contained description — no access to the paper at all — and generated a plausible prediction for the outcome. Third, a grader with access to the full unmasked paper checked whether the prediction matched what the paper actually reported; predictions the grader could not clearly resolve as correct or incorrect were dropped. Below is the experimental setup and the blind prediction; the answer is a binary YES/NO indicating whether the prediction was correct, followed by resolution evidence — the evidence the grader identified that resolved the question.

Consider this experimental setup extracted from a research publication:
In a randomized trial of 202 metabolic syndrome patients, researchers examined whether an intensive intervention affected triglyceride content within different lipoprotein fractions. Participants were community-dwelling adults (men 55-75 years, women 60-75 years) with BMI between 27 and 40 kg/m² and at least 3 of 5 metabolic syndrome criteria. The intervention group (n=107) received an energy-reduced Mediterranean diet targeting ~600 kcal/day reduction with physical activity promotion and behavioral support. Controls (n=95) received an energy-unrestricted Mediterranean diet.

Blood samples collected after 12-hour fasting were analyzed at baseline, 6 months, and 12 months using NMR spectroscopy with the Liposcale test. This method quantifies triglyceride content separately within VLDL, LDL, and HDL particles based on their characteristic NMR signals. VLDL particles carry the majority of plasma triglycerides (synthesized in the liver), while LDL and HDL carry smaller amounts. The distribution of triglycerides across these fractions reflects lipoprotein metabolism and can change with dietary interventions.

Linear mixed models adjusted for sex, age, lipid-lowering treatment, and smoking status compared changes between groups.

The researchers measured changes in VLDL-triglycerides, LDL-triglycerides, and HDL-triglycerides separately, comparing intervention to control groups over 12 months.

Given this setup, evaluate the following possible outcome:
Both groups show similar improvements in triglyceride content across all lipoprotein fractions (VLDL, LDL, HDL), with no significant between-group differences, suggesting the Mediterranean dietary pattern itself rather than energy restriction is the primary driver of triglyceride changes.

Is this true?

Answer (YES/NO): NO